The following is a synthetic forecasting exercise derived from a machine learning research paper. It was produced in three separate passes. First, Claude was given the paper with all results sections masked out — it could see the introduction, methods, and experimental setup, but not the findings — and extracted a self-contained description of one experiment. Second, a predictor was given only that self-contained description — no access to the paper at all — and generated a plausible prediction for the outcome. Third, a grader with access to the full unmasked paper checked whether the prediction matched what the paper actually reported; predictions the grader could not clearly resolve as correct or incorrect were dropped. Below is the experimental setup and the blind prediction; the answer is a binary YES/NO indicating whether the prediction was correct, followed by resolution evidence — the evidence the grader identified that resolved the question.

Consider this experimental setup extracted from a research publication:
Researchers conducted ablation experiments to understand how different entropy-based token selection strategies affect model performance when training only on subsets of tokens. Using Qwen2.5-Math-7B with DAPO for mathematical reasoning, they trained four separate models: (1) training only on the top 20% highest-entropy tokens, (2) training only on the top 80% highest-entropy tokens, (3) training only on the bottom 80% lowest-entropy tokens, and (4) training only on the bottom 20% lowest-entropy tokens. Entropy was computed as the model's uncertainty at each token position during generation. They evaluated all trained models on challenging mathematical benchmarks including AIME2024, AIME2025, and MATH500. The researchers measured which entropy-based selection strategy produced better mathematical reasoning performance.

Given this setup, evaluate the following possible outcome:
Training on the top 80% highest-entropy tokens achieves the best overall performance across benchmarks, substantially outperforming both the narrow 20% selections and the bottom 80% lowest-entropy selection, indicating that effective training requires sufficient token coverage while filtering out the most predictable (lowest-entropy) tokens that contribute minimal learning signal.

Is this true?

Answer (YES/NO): NO